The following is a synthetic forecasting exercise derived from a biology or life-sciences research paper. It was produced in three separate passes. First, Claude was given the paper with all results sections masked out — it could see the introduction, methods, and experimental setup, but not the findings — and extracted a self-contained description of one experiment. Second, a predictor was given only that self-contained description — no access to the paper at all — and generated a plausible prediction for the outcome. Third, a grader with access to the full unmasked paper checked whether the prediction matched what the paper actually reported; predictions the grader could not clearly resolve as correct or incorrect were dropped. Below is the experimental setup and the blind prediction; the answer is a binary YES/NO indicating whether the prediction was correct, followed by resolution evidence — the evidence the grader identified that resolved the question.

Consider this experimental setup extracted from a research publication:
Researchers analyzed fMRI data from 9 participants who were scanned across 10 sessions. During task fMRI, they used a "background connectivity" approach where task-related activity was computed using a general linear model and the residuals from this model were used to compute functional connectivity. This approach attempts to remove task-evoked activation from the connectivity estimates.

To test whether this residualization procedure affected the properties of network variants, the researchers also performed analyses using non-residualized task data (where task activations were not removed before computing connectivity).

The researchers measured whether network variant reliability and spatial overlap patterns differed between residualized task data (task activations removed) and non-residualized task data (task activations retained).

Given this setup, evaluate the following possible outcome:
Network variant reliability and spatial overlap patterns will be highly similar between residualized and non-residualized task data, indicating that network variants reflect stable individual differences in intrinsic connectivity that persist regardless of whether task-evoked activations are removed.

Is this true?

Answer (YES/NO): NO